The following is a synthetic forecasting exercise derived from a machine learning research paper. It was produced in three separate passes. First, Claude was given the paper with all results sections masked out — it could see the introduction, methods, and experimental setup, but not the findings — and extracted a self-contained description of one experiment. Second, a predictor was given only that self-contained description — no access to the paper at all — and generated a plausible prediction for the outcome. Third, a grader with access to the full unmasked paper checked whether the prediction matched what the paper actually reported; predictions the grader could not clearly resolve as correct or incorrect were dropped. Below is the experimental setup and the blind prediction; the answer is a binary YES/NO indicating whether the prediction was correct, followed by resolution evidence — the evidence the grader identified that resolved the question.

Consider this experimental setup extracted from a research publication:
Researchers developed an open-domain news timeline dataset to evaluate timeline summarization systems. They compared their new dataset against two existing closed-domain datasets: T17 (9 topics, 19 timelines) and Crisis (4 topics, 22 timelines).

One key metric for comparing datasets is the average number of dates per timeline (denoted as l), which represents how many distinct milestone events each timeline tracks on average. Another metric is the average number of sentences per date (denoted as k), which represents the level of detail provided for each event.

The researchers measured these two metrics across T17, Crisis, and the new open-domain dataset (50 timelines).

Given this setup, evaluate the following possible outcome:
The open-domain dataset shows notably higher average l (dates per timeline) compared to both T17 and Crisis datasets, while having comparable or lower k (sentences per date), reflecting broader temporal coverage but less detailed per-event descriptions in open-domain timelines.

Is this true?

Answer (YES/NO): NO